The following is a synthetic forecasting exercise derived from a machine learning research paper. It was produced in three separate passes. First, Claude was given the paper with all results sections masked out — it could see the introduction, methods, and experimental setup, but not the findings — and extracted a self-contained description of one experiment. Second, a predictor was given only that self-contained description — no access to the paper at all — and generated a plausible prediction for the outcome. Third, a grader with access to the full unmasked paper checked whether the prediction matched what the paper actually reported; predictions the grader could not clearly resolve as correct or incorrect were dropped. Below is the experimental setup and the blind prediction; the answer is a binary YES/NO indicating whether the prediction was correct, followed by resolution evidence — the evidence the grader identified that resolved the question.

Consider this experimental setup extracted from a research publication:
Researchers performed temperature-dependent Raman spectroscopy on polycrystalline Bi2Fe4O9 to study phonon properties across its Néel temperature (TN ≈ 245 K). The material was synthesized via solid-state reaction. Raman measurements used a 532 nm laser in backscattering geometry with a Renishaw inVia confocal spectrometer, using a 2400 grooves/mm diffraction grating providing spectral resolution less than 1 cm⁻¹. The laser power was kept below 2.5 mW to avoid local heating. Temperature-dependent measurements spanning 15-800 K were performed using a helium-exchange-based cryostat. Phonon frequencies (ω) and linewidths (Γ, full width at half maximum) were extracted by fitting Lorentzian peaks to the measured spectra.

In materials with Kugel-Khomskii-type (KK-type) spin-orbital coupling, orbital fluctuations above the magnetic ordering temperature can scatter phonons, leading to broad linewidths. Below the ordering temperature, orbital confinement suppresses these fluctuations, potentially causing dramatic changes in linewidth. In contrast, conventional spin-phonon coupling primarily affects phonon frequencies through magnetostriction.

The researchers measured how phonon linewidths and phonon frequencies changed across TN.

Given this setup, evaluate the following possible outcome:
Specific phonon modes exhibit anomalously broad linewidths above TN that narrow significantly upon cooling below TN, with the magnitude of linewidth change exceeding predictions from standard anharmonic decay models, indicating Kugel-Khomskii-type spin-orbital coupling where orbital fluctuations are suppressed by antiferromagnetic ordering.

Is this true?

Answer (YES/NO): NO